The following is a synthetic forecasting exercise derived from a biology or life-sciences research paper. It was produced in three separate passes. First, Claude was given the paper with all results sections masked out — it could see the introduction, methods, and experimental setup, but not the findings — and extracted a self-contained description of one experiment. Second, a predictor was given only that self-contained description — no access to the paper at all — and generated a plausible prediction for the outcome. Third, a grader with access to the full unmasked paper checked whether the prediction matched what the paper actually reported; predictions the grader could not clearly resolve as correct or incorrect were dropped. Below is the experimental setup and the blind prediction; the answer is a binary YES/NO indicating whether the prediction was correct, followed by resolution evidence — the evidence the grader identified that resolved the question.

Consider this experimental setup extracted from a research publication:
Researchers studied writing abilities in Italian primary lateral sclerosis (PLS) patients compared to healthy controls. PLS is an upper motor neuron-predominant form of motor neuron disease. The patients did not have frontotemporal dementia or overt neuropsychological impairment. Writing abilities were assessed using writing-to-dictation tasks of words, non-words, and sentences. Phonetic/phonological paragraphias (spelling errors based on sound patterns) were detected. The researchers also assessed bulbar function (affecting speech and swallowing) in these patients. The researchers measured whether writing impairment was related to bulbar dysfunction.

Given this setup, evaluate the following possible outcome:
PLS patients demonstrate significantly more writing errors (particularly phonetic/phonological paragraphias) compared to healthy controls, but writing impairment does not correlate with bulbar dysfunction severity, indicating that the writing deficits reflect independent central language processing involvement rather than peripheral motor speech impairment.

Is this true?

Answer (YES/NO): NO